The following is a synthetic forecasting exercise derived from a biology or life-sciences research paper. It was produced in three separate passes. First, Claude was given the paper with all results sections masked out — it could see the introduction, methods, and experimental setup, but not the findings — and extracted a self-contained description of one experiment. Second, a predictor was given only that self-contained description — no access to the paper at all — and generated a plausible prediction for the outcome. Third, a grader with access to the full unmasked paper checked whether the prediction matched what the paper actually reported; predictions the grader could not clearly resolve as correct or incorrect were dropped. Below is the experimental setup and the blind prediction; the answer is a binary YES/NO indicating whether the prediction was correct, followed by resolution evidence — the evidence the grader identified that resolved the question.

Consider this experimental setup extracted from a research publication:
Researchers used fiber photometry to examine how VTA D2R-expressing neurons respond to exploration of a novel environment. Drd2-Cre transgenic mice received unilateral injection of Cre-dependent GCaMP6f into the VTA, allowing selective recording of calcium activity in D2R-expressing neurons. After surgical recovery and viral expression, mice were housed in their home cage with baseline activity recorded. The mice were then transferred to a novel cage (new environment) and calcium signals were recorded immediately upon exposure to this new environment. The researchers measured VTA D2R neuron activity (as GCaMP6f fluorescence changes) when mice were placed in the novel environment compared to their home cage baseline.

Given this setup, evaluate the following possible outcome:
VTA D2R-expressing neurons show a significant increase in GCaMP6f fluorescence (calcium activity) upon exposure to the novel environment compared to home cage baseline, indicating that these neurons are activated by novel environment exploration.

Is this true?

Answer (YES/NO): YES